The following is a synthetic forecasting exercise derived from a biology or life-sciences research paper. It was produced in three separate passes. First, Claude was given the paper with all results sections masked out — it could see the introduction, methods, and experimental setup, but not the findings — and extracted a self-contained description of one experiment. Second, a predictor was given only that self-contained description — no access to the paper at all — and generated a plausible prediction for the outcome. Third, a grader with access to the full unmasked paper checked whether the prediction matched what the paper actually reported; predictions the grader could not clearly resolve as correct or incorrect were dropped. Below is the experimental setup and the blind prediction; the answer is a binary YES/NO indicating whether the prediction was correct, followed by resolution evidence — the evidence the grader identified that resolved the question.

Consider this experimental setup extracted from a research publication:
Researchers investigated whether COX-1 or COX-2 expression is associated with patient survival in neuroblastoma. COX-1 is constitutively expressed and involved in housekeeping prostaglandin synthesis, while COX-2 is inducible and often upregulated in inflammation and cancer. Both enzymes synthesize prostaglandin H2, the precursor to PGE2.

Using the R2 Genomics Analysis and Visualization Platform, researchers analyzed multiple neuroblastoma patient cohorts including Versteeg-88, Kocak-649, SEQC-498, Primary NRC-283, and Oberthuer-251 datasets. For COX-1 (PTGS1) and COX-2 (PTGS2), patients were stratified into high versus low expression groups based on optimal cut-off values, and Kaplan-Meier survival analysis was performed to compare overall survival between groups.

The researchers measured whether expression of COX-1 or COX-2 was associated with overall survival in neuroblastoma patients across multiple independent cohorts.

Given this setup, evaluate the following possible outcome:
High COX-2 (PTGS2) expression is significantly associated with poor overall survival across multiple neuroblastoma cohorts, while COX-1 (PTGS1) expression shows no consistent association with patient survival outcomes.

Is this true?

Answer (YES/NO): NO